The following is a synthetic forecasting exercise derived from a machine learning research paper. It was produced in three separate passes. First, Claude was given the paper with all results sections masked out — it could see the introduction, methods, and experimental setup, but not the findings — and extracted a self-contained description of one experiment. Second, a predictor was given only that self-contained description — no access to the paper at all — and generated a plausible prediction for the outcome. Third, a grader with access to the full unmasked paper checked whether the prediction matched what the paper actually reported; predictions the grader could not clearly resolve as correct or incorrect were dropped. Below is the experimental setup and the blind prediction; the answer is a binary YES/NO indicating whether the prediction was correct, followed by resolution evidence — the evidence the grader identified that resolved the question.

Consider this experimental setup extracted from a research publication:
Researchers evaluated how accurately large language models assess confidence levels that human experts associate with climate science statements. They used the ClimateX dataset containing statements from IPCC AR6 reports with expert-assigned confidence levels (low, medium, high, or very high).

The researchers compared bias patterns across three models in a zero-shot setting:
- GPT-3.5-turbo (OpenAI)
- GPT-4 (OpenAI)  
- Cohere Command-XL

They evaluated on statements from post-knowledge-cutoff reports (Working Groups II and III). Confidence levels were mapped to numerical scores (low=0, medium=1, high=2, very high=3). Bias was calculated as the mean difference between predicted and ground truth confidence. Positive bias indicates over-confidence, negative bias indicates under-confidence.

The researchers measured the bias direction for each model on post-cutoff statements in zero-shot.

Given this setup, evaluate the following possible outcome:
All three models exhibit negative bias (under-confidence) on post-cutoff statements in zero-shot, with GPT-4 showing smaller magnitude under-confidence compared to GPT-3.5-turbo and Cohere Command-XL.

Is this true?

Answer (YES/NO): NO